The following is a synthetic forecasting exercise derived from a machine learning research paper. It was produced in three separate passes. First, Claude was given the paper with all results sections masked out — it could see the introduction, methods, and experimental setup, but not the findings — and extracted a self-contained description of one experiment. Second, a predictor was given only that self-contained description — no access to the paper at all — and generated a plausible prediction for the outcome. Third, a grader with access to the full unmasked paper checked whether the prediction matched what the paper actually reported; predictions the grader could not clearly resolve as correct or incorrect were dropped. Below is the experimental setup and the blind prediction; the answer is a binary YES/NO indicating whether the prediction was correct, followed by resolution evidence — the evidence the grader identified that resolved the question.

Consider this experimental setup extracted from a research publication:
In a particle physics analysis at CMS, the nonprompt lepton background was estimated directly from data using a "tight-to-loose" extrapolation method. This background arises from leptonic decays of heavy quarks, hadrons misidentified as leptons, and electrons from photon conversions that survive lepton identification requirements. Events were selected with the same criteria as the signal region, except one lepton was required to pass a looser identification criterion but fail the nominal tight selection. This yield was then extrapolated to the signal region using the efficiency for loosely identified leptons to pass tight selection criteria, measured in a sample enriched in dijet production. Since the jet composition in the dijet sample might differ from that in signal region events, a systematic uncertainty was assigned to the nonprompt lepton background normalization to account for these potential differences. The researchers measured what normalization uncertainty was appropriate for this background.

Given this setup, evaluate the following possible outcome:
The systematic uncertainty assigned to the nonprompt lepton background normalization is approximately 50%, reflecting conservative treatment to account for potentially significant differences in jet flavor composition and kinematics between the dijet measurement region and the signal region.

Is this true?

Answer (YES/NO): NO